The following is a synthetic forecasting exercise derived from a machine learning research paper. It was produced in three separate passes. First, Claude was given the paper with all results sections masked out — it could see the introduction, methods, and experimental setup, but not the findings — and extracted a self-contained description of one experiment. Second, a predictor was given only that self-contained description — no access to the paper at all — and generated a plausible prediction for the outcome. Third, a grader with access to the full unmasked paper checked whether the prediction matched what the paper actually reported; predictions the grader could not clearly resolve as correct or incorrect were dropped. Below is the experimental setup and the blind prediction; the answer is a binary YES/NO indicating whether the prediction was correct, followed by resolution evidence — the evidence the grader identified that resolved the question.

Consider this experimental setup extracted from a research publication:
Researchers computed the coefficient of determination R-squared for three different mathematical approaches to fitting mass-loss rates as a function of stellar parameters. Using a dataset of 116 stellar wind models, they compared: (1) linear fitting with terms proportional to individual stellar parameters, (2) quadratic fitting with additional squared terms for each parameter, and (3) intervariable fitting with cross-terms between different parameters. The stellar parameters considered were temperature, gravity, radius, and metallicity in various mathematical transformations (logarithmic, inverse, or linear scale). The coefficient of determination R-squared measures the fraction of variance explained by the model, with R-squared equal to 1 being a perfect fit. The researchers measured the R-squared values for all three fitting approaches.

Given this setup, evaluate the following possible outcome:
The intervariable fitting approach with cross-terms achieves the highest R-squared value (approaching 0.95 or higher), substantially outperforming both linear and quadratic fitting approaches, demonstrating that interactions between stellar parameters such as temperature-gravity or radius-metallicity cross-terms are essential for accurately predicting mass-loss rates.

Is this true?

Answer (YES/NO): NO